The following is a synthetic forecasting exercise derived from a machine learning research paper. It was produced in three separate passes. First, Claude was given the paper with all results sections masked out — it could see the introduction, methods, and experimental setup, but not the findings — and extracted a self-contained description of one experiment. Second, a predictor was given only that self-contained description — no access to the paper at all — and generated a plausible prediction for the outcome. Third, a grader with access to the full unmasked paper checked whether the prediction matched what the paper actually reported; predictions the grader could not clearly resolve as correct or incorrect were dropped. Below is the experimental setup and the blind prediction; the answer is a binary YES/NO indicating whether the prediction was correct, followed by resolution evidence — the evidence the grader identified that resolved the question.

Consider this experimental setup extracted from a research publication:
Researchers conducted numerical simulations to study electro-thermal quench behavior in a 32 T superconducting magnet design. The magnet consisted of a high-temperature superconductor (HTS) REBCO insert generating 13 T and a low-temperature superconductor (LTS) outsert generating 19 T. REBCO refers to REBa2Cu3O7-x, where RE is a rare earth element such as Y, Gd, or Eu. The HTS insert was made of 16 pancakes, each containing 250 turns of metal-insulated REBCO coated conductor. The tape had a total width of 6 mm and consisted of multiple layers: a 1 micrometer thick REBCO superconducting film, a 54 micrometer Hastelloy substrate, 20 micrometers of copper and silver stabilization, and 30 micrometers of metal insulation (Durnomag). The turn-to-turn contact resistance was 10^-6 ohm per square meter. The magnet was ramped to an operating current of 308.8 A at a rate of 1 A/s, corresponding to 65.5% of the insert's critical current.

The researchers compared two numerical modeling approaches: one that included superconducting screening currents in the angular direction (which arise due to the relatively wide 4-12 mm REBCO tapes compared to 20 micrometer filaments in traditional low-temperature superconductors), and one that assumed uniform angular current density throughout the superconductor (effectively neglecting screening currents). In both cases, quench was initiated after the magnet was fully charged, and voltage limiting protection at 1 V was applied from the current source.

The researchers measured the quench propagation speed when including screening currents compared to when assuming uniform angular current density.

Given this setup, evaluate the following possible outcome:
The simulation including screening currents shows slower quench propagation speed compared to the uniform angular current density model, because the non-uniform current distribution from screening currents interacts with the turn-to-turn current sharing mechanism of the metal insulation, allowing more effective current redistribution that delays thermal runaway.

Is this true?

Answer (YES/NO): NO